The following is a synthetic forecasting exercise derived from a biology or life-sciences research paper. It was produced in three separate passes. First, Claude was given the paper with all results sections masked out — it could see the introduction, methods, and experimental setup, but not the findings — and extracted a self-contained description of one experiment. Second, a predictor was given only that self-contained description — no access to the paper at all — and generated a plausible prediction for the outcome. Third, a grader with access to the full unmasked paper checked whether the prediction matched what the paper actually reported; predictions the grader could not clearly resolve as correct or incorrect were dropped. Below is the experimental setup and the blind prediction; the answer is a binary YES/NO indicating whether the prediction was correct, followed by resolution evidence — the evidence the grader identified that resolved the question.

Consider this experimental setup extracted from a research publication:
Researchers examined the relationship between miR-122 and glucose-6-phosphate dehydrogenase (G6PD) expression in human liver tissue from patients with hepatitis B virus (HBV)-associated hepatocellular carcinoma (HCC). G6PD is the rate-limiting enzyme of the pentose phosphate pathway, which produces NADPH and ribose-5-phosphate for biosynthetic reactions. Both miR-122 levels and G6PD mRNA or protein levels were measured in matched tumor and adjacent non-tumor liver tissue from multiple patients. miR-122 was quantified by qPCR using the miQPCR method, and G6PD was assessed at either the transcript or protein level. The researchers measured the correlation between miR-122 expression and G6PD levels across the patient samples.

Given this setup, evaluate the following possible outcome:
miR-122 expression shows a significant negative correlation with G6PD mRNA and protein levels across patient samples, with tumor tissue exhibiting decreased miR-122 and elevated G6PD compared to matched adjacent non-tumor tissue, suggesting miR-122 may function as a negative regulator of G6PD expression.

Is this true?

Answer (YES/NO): NO